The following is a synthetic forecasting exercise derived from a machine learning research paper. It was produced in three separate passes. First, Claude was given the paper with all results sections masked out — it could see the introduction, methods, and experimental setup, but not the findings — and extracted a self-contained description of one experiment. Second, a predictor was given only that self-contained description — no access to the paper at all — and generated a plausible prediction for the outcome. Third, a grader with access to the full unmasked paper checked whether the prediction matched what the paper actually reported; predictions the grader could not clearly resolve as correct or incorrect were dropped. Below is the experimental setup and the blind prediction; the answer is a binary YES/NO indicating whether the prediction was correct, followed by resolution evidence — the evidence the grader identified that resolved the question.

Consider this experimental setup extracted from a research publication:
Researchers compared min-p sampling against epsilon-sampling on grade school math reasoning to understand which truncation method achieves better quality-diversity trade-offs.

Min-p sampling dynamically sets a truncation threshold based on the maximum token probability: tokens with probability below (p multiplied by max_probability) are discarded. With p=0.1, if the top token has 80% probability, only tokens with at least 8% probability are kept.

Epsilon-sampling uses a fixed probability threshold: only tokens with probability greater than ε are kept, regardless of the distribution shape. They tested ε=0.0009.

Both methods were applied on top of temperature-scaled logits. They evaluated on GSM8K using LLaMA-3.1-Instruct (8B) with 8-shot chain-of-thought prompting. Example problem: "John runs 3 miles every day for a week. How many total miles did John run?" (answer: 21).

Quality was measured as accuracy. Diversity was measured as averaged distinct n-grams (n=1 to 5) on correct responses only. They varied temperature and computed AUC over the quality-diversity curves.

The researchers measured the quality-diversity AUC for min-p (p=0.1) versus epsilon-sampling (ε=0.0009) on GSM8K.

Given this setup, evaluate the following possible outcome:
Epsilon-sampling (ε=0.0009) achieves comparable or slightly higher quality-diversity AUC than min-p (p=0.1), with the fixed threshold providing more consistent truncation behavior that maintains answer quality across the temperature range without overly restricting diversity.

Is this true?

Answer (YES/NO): NO